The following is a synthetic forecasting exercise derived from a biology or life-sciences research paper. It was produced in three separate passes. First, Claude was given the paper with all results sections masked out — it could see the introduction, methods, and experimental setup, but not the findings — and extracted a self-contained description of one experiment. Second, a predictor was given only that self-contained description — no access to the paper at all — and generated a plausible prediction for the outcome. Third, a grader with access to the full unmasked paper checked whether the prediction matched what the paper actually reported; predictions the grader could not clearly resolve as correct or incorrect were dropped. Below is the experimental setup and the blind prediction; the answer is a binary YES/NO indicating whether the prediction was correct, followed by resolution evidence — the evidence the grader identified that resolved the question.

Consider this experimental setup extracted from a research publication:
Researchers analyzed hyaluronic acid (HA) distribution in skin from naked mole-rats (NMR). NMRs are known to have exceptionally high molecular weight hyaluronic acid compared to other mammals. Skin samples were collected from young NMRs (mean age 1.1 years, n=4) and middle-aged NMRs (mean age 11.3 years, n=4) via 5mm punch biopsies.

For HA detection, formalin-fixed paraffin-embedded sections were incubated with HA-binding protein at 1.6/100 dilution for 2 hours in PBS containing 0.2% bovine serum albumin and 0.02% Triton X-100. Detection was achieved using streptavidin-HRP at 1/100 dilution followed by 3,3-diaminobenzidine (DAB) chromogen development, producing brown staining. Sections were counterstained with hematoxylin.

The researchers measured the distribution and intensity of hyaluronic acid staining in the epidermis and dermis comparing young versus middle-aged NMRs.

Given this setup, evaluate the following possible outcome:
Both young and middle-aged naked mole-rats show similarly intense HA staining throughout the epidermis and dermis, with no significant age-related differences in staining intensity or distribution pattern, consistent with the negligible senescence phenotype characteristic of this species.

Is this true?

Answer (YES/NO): YES